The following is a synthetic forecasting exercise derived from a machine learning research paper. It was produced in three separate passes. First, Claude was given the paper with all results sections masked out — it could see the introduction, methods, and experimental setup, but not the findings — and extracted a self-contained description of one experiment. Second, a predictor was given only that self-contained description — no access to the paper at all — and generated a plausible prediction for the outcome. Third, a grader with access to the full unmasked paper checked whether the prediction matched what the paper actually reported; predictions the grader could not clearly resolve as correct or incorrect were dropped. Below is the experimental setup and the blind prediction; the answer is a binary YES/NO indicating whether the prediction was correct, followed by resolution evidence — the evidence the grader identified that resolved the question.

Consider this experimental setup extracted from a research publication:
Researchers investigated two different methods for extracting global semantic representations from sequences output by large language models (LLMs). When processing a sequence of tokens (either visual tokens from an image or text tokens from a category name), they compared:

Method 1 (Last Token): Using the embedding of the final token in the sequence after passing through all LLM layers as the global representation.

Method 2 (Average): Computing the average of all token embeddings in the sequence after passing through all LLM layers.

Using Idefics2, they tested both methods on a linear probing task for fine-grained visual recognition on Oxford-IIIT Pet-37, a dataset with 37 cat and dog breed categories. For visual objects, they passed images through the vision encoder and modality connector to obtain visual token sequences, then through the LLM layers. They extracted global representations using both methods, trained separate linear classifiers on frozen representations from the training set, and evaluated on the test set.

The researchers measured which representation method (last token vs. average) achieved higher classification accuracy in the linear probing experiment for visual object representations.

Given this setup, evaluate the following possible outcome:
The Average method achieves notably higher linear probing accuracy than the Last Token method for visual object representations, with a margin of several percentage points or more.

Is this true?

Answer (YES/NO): NO